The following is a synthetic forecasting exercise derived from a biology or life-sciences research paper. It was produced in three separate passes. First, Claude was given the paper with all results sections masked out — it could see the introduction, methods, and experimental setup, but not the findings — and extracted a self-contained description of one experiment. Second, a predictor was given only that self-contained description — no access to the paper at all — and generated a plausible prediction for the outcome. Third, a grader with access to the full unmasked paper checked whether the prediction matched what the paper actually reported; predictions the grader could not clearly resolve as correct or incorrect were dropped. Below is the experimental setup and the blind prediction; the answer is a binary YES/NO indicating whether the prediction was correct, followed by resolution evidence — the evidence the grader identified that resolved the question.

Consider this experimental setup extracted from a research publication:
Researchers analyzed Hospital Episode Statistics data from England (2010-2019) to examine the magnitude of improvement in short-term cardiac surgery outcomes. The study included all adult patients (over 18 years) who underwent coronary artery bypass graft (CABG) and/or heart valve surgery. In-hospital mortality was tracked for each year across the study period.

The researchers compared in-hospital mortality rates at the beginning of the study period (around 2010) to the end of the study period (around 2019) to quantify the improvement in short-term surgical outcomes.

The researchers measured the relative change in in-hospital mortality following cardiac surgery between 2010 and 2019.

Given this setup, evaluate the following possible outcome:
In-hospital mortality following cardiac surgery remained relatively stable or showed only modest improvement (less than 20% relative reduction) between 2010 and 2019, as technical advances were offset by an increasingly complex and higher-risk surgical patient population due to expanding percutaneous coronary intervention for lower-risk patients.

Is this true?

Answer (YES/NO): NO